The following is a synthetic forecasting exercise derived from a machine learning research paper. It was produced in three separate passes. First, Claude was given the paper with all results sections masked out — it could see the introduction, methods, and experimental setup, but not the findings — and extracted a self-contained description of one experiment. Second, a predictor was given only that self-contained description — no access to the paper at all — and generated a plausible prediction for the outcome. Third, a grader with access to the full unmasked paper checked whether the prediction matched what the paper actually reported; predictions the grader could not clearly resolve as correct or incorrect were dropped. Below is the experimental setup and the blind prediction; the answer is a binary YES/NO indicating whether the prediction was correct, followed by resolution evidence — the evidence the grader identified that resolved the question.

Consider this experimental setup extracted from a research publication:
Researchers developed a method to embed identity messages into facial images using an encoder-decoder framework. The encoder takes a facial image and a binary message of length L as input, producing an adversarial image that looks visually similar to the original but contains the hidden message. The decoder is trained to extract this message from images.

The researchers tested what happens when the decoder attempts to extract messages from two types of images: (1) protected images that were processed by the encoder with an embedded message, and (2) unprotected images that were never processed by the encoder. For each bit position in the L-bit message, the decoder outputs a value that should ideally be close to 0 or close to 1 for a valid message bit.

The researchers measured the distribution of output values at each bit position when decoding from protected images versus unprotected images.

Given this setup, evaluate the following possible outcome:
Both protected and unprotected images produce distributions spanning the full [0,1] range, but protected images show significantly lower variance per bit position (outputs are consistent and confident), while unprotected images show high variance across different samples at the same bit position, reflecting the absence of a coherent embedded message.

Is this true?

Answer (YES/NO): NO